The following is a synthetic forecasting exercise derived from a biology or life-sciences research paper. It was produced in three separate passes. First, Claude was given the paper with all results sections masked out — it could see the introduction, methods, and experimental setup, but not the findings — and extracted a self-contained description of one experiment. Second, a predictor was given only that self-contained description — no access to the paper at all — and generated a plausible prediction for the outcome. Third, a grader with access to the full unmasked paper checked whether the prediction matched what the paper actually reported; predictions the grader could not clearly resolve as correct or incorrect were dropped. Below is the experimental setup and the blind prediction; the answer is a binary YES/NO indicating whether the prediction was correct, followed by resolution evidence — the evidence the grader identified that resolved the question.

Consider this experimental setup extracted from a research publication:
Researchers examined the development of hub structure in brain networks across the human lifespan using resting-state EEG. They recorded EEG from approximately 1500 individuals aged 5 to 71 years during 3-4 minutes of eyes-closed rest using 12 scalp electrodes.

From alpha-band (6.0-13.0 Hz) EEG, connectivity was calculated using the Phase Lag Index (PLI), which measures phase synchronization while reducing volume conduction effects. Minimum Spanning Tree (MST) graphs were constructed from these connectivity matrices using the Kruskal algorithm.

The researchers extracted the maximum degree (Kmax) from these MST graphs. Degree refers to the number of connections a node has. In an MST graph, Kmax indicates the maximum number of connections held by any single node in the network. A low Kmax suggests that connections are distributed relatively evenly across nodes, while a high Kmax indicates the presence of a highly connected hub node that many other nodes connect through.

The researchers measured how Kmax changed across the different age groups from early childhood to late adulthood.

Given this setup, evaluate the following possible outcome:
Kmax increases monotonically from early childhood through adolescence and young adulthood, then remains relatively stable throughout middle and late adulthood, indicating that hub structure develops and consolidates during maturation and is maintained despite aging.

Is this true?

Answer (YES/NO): NO